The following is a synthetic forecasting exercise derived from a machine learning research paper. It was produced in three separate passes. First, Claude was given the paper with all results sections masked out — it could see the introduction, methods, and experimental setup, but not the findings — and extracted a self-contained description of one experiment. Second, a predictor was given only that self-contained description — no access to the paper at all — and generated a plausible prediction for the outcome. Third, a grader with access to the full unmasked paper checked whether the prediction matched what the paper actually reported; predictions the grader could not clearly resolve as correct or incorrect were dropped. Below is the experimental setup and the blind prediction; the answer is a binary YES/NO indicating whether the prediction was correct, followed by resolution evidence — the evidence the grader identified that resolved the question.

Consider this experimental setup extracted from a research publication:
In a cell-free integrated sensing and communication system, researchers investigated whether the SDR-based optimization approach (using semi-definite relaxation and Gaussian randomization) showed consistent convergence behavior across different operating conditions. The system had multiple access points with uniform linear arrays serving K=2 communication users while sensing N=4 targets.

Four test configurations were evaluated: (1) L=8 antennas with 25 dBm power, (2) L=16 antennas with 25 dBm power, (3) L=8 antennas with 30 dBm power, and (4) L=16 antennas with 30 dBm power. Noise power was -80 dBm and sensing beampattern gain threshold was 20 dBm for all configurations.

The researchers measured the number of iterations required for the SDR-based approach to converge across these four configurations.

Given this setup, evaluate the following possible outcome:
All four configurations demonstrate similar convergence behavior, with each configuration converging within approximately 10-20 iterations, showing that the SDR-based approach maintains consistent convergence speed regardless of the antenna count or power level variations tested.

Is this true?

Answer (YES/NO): YES